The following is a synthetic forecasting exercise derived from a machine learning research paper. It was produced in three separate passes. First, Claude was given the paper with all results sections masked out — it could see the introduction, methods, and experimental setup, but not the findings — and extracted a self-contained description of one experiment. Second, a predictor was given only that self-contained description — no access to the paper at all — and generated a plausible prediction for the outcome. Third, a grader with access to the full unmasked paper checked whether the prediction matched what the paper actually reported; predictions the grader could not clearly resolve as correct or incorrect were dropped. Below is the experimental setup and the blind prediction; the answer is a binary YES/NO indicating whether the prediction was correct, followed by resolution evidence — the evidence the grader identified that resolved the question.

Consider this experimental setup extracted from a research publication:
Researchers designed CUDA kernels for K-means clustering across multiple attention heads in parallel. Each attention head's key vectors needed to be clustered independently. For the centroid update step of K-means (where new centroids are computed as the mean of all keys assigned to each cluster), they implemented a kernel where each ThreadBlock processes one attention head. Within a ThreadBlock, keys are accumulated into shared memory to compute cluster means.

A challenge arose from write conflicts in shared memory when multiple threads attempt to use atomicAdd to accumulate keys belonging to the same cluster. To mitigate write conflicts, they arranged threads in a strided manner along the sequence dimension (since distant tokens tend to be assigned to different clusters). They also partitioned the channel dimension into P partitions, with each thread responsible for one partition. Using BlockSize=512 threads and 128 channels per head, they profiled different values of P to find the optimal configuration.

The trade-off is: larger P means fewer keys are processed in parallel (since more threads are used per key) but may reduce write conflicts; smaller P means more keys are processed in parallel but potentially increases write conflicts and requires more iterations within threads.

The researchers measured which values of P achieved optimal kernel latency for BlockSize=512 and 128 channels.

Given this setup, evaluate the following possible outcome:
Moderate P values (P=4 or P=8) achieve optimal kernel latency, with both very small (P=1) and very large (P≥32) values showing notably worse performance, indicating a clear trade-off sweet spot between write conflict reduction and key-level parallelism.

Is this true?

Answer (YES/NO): NO